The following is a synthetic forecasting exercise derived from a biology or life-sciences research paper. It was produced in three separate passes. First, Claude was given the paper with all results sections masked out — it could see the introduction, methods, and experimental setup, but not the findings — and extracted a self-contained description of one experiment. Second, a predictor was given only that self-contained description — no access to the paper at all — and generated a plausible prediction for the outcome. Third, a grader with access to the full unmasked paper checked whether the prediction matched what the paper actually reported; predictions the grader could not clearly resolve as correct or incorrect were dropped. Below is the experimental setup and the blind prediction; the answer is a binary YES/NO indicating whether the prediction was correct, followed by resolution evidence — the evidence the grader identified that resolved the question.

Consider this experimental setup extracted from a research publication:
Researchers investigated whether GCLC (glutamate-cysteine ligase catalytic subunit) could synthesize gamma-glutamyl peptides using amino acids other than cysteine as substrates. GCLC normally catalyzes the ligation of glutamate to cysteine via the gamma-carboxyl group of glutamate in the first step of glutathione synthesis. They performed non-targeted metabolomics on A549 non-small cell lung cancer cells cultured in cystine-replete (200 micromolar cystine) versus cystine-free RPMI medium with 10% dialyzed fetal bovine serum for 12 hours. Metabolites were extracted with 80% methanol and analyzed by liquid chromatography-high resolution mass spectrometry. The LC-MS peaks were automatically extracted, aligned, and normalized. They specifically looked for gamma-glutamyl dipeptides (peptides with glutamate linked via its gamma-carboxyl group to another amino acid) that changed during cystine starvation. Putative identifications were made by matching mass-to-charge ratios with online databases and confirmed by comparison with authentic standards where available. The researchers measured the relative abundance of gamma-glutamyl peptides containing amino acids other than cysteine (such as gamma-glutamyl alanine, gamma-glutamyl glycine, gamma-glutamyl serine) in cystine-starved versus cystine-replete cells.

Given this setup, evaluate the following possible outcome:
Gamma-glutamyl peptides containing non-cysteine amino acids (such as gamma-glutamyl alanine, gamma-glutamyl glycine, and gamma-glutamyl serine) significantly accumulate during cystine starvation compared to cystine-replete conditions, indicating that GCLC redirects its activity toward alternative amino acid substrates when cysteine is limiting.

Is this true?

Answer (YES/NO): YES